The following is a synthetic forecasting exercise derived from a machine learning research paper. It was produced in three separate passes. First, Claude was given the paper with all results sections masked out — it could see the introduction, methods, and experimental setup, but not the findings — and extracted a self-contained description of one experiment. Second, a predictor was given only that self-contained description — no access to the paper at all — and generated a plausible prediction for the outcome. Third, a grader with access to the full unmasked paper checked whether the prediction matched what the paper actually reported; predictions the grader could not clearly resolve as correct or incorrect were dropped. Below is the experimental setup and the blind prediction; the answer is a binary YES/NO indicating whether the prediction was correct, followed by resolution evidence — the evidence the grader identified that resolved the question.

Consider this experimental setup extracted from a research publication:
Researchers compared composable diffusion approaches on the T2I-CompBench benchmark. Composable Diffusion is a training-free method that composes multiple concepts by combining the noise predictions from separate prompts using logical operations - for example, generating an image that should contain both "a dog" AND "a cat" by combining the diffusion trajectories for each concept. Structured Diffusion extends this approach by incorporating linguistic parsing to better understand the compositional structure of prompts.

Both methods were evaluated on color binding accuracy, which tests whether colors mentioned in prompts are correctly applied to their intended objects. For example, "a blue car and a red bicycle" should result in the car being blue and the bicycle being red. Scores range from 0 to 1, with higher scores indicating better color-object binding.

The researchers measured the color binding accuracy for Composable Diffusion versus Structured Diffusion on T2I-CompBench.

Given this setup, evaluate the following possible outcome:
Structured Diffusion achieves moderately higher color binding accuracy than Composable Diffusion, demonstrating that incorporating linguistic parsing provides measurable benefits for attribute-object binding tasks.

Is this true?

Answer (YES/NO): YES